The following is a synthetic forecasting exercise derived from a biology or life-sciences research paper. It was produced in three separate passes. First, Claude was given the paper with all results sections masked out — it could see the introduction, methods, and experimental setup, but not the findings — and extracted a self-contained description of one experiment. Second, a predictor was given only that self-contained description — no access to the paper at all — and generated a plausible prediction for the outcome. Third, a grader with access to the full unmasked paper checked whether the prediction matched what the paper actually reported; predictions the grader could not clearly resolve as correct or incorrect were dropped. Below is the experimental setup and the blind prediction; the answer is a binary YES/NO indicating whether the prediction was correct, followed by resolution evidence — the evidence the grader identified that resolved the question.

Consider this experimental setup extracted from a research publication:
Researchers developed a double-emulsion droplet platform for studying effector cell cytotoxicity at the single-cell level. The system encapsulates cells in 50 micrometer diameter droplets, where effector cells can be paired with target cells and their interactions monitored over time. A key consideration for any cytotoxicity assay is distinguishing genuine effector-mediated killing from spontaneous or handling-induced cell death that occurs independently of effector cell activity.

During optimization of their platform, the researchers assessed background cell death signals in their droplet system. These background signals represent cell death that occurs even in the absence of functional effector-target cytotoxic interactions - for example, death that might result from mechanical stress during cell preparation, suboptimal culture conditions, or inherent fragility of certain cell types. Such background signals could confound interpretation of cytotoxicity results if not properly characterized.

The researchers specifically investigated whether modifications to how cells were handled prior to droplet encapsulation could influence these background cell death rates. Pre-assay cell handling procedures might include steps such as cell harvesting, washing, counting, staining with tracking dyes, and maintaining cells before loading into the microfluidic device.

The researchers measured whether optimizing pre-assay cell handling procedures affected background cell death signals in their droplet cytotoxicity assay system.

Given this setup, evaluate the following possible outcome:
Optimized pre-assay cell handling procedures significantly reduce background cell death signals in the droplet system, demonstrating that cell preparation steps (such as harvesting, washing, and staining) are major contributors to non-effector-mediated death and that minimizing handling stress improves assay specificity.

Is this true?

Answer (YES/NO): NO